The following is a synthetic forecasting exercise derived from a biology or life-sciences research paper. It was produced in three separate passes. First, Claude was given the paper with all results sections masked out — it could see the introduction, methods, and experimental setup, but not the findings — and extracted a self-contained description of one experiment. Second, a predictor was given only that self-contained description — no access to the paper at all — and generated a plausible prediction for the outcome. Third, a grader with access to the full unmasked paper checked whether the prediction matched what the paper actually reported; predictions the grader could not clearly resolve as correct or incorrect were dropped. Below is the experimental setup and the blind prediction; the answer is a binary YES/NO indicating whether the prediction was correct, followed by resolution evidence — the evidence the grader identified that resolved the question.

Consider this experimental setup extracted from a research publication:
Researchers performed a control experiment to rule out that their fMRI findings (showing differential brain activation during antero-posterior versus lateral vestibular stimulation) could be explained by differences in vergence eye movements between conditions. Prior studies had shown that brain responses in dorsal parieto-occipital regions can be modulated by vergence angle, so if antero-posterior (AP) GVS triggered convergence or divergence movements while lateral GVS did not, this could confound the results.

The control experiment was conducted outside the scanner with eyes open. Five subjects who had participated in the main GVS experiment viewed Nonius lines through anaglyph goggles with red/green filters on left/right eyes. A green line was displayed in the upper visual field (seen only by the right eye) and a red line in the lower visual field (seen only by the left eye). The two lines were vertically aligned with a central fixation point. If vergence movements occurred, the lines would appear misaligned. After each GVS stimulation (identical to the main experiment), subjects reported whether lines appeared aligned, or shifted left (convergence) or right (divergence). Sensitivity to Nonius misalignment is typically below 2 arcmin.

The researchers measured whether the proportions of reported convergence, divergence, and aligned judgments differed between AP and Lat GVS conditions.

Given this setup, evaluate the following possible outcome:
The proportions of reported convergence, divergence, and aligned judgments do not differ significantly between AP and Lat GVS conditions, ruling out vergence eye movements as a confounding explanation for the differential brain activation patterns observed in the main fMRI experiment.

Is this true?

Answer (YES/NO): YES